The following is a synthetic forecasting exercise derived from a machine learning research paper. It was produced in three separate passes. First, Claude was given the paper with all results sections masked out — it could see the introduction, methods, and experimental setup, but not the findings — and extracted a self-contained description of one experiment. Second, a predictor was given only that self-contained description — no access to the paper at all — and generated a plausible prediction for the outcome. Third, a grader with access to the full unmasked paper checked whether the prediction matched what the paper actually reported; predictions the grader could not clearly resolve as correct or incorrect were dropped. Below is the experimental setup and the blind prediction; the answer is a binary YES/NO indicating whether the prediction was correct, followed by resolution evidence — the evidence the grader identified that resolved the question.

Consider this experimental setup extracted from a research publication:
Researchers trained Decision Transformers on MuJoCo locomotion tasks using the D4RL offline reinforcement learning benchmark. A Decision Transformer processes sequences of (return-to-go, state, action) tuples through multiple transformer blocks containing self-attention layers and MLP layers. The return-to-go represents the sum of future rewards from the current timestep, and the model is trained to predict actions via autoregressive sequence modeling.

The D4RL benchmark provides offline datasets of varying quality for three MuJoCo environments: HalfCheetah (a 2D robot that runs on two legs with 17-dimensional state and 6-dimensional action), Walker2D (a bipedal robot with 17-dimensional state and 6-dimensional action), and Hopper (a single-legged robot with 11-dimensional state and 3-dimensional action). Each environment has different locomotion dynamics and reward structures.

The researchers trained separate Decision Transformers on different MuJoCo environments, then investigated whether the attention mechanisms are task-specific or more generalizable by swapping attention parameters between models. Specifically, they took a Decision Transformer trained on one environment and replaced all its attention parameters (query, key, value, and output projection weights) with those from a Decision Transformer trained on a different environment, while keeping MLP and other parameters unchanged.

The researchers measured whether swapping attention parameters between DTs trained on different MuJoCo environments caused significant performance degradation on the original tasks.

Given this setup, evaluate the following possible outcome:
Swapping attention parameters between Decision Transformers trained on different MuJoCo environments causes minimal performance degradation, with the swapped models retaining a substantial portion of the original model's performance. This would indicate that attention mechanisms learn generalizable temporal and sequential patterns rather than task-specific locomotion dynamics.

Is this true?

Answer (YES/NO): YES